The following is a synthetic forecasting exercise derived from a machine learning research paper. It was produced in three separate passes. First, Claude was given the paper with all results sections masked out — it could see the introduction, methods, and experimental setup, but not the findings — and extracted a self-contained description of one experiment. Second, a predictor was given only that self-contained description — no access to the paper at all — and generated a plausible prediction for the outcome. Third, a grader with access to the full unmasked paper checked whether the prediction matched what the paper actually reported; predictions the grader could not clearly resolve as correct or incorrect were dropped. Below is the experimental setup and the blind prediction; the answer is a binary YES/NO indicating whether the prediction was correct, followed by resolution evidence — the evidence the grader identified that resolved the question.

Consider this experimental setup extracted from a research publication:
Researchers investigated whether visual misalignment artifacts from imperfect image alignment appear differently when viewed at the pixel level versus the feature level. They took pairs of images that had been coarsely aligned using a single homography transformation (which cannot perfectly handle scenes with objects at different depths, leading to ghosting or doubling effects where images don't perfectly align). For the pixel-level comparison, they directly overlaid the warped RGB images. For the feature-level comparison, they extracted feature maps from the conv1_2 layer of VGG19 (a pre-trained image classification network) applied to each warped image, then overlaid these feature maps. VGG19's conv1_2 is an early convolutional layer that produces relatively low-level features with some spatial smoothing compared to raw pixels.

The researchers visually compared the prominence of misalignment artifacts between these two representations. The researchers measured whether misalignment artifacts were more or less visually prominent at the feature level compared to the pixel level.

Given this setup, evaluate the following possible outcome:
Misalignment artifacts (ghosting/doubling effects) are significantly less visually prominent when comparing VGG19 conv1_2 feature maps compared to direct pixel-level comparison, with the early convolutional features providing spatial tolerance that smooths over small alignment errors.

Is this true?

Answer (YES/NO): YES